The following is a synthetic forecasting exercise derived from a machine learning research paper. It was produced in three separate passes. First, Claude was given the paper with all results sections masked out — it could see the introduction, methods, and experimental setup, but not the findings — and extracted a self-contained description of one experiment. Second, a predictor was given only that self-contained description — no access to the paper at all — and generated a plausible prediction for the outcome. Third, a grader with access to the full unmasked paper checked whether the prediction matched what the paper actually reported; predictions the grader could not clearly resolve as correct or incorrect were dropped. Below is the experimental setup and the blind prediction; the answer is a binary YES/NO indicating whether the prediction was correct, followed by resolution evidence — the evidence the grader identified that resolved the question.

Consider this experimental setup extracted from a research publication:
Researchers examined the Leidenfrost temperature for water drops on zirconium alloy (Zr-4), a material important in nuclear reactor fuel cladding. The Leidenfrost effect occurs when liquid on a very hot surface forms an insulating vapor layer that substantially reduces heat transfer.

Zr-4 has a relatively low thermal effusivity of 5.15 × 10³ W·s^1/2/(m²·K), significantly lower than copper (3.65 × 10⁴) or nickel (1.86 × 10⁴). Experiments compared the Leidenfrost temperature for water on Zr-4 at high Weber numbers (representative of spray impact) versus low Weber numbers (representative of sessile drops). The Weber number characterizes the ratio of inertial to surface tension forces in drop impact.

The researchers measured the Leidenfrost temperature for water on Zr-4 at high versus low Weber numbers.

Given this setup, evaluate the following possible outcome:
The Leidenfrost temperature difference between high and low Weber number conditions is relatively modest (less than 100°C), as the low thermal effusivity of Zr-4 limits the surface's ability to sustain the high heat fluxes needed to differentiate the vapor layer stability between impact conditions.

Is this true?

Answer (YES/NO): NO